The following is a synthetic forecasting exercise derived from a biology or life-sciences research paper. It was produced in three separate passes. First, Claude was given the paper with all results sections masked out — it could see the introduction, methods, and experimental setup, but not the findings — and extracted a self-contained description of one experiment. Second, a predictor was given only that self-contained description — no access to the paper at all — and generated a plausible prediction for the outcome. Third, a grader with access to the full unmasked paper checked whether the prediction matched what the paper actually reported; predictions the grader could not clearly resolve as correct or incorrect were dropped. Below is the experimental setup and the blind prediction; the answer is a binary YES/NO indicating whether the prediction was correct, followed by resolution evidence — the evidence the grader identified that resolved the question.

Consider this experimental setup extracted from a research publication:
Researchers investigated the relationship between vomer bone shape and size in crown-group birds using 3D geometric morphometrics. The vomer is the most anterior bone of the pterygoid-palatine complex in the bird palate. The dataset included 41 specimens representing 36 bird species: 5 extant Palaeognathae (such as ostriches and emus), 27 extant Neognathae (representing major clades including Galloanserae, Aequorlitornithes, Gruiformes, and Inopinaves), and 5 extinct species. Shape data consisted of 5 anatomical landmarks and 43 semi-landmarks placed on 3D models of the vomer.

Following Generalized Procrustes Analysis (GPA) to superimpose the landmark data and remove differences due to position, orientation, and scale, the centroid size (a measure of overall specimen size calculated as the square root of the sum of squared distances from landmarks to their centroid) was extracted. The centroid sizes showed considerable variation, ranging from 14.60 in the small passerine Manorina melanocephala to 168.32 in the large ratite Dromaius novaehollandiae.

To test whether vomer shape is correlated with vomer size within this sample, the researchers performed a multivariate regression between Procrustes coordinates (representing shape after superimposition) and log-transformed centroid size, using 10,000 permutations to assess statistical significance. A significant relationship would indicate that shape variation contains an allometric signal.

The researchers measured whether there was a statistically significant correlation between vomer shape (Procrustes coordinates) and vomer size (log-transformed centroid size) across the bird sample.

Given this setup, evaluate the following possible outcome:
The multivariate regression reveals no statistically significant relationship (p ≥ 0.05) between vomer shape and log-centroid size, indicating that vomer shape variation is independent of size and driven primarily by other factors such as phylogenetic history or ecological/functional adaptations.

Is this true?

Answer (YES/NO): NO